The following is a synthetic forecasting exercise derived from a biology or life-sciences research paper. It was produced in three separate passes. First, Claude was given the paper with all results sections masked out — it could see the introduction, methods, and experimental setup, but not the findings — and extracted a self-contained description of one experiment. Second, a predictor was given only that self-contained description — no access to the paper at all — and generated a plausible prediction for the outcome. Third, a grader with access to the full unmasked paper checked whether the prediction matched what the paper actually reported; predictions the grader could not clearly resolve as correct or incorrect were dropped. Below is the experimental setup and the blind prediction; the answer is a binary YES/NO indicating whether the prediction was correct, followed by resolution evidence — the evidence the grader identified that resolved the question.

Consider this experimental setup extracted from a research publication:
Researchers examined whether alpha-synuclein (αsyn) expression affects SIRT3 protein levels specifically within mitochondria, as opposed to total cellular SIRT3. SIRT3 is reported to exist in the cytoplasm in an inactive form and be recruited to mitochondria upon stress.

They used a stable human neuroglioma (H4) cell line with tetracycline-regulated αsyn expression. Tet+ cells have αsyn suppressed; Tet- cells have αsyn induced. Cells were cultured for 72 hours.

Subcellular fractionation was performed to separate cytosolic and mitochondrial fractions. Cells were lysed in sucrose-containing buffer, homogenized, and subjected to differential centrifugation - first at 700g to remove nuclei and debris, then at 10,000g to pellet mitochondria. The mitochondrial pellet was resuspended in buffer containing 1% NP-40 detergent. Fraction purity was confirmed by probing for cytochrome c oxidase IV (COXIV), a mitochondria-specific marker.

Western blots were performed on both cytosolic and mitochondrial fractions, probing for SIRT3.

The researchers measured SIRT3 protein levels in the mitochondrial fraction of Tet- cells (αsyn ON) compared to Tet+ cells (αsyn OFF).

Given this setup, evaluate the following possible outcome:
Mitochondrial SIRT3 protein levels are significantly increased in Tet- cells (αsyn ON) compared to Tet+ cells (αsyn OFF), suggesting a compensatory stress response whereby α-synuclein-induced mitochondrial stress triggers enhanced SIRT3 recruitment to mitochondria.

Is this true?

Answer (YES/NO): NO